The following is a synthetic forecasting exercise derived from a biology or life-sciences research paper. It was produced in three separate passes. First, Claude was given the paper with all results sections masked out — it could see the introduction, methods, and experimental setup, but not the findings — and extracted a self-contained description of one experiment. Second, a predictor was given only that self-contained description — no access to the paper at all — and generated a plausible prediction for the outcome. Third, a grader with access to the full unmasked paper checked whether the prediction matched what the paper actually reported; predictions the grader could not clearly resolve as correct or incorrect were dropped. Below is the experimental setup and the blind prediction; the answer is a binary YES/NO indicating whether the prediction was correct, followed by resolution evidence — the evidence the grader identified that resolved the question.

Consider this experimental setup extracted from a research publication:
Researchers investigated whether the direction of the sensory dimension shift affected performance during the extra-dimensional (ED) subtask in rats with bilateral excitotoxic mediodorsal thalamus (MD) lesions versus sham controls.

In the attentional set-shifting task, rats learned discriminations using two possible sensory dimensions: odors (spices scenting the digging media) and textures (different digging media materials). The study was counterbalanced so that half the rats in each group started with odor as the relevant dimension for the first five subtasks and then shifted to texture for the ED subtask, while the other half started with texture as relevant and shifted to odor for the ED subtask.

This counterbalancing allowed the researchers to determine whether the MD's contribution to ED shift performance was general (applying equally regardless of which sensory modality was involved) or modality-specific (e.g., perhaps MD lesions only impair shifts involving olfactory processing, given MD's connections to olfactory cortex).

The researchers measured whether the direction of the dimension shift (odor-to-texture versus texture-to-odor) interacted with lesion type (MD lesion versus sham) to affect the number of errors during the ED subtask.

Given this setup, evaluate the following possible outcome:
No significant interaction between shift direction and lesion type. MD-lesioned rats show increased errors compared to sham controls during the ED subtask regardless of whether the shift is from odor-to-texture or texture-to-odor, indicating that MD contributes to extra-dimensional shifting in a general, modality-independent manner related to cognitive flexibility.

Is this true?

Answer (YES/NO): YES